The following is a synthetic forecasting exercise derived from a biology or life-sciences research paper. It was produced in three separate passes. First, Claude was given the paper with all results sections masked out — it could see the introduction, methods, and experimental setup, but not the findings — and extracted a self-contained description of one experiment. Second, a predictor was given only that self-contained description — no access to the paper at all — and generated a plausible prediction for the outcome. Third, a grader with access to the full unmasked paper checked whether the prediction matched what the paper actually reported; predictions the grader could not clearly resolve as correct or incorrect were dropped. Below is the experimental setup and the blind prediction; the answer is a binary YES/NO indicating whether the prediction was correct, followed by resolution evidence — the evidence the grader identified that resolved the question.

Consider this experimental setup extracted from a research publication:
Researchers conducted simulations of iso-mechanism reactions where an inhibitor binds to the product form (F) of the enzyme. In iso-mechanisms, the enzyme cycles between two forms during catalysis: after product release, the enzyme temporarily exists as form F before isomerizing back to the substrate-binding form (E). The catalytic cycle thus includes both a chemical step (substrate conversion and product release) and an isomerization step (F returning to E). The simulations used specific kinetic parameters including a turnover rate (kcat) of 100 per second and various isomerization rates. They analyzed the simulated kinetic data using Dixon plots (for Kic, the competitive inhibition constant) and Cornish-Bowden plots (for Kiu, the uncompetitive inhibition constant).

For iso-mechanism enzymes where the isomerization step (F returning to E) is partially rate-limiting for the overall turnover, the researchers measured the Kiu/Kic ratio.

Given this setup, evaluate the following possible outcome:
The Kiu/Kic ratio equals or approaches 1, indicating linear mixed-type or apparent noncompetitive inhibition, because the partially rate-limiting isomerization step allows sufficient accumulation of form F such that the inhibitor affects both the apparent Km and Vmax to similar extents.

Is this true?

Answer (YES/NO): NO